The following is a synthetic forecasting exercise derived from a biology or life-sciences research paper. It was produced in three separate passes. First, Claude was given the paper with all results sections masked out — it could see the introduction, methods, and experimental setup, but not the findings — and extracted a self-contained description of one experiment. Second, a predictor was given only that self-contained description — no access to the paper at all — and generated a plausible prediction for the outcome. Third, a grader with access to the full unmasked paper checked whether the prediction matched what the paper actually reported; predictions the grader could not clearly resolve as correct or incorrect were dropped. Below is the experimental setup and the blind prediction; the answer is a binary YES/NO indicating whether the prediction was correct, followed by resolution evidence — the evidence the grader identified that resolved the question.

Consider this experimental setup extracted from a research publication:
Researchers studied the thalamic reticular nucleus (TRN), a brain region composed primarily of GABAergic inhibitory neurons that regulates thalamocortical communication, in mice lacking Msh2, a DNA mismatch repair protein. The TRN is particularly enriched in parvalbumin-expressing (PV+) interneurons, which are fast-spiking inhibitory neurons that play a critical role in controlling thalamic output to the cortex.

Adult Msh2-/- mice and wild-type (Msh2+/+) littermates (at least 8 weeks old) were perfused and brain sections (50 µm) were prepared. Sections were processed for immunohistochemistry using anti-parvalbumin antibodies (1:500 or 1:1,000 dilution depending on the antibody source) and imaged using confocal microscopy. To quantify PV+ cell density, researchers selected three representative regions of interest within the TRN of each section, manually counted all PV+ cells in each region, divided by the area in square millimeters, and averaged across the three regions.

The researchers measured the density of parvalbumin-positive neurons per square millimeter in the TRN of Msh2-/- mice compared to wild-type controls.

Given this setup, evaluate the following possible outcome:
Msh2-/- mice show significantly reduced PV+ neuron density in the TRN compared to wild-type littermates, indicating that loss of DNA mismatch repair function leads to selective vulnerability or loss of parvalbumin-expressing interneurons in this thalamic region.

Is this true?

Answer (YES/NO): NO